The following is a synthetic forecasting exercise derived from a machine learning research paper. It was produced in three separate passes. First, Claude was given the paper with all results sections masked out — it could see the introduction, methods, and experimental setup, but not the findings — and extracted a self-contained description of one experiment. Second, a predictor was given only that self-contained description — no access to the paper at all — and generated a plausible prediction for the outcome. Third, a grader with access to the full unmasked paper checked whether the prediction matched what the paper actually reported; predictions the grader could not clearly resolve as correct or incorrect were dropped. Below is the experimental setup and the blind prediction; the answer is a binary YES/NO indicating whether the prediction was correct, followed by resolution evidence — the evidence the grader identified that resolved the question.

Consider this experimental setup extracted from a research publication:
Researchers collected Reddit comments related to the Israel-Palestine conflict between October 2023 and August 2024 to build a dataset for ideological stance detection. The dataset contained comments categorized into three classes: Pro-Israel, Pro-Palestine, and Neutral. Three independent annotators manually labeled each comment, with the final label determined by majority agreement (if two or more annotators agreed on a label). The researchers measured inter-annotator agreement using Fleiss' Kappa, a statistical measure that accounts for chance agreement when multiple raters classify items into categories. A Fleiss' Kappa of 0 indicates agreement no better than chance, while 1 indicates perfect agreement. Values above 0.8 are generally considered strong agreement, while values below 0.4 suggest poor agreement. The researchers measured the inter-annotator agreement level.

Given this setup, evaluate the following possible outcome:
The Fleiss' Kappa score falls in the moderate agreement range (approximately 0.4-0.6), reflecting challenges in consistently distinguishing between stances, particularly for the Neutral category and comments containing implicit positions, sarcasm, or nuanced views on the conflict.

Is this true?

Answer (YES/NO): NO